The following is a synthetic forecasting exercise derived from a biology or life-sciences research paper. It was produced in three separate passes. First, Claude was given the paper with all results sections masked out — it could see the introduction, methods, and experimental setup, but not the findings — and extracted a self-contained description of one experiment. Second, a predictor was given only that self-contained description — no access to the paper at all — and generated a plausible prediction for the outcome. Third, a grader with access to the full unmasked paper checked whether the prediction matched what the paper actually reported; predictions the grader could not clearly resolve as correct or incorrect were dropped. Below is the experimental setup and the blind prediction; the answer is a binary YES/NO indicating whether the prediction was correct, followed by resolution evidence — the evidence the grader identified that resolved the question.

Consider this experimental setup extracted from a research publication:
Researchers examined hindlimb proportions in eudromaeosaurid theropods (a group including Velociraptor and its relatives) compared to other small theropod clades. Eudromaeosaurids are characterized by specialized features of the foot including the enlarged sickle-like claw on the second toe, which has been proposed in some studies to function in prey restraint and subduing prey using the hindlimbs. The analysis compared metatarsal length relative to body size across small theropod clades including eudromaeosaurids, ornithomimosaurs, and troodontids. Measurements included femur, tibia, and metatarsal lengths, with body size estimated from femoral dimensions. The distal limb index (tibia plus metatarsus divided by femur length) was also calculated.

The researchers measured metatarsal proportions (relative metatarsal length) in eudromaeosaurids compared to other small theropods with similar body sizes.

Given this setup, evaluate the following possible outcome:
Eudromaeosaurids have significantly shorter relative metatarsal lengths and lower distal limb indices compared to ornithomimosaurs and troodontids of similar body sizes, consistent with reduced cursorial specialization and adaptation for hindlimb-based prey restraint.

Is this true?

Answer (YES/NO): NO